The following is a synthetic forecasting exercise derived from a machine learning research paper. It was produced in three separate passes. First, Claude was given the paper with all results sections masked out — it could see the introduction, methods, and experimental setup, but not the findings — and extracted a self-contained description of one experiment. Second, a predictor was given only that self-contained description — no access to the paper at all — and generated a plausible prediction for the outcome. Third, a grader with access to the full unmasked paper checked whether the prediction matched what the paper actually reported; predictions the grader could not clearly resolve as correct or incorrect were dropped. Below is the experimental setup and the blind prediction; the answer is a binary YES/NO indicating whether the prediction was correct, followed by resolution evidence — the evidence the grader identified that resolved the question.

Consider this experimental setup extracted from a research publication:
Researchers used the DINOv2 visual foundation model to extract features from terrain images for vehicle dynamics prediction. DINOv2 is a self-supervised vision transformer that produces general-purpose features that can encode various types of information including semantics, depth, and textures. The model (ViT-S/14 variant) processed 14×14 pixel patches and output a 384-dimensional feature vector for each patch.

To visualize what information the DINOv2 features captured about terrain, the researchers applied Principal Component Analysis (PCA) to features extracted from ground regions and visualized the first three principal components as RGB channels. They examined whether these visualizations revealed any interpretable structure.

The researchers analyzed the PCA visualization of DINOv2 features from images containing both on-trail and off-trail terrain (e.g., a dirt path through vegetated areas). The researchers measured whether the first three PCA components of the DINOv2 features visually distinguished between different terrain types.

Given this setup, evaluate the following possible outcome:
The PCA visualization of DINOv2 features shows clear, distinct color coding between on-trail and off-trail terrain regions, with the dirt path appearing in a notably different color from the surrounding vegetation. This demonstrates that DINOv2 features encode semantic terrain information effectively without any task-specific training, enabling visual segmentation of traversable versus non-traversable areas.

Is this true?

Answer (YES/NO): YES